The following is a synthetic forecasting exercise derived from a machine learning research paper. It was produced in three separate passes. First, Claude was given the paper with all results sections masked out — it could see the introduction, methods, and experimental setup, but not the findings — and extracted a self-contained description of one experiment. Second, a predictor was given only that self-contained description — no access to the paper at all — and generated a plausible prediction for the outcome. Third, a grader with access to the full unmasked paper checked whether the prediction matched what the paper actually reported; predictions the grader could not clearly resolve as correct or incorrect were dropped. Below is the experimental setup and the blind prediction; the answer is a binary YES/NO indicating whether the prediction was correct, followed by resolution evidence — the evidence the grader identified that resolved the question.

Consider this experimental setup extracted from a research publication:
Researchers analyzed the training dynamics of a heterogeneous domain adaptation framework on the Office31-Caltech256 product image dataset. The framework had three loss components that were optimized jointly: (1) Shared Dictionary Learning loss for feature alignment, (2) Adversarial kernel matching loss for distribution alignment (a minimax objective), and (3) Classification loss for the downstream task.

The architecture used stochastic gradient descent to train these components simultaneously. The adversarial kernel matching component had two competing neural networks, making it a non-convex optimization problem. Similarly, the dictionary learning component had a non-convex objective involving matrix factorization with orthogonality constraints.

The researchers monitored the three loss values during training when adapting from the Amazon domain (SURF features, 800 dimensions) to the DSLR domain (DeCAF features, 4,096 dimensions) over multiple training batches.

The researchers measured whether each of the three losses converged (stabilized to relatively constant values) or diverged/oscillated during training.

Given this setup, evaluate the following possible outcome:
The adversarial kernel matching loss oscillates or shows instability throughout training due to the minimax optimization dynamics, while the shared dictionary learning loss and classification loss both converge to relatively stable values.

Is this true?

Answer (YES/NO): NO